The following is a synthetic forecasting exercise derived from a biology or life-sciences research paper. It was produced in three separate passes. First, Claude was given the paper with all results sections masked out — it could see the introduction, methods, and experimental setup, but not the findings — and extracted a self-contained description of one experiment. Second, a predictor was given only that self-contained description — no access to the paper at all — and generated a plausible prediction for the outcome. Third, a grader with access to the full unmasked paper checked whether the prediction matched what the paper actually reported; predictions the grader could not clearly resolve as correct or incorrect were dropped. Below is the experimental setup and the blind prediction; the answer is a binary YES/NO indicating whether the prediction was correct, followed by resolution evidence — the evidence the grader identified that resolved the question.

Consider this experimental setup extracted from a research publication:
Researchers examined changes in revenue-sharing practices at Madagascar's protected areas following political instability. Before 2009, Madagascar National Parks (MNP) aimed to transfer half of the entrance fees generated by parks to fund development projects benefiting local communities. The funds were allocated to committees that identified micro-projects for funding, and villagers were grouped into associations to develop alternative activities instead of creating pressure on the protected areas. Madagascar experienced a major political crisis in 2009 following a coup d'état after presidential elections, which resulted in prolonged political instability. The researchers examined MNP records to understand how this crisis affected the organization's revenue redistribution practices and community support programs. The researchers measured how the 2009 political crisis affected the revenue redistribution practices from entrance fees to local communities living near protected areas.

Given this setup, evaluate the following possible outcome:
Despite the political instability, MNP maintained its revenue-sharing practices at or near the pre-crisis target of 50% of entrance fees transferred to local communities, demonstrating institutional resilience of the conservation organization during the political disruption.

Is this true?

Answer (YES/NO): NO